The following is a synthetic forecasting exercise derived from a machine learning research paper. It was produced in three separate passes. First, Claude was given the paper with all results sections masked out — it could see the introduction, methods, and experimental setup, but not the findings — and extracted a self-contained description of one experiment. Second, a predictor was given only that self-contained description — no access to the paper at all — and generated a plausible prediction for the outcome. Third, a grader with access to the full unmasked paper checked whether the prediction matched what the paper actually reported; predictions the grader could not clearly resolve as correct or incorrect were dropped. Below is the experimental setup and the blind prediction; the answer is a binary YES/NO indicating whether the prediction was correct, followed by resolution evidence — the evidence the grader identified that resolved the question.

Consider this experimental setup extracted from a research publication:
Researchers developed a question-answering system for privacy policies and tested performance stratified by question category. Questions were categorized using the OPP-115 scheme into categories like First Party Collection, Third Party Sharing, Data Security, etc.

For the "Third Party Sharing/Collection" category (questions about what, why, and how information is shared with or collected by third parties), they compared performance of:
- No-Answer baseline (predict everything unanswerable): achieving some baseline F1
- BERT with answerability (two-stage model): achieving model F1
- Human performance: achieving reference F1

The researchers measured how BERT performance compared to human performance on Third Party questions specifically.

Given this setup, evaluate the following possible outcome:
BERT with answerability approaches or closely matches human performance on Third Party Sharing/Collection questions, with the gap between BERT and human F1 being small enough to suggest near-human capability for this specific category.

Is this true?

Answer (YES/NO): NO